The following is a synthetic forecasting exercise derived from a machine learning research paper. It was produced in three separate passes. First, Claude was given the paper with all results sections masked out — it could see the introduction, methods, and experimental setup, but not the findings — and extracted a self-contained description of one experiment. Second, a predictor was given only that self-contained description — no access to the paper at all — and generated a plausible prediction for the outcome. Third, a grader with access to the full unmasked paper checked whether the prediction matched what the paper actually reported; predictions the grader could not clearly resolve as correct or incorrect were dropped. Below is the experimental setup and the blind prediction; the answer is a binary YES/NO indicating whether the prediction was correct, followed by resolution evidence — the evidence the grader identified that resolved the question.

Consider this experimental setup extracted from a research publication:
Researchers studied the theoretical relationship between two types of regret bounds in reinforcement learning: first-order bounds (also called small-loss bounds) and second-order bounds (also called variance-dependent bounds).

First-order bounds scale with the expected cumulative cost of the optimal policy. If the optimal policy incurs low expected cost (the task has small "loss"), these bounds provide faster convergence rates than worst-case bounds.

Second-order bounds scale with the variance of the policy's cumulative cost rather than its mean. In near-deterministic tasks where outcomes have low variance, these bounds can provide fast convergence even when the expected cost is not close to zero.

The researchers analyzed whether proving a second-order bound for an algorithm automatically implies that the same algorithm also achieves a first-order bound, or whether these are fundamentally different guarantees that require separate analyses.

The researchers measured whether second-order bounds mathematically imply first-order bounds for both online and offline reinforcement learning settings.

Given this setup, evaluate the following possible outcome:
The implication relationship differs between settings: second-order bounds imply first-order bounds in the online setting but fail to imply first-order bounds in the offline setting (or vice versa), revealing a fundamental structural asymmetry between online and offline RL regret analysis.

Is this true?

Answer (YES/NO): NO